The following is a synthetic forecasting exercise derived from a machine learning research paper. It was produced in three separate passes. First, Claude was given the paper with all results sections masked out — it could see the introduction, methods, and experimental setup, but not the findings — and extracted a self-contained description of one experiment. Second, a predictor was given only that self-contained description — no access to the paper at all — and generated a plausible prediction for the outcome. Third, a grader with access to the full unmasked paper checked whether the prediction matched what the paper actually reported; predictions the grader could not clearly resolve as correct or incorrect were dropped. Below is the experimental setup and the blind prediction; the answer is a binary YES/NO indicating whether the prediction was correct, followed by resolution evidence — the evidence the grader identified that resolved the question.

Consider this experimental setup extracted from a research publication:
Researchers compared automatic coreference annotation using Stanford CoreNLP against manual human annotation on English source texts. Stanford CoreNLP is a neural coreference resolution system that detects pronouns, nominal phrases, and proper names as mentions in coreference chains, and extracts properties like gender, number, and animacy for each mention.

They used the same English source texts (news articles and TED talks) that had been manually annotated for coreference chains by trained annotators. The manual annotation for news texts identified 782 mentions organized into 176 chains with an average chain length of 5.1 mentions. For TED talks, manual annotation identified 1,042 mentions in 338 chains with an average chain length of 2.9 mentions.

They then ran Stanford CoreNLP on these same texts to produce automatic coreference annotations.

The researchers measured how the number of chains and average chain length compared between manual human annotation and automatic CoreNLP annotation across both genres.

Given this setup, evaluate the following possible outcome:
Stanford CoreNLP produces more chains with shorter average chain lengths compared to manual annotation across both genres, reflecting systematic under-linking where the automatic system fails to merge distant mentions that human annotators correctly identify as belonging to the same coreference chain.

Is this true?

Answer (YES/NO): YES